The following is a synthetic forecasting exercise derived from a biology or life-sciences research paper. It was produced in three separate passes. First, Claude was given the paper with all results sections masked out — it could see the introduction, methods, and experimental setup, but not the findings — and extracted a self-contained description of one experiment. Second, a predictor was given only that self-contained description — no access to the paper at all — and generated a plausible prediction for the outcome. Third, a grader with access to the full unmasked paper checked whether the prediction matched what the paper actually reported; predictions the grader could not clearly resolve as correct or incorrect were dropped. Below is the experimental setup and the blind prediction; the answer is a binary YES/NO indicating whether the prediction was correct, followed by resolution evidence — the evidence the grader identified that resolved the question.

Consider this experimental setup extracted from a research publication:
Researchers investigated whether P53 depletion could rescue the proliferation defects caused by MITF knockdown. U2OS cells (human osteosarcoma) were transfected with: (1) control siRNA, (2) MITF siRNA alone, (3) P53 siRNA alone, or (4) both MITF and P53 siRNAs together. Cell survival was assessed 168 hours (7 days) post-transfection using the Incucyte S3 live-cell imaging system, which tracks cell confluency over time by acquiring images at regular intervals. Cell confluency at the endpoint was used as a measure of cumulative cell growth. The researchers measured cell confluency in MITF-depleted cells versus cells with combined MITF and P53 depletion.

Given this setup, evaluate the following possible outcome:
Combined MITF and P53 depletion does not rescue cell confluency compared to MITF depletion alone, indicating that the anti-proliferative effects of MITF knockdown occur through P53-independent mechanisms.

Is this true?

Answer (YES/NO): NO